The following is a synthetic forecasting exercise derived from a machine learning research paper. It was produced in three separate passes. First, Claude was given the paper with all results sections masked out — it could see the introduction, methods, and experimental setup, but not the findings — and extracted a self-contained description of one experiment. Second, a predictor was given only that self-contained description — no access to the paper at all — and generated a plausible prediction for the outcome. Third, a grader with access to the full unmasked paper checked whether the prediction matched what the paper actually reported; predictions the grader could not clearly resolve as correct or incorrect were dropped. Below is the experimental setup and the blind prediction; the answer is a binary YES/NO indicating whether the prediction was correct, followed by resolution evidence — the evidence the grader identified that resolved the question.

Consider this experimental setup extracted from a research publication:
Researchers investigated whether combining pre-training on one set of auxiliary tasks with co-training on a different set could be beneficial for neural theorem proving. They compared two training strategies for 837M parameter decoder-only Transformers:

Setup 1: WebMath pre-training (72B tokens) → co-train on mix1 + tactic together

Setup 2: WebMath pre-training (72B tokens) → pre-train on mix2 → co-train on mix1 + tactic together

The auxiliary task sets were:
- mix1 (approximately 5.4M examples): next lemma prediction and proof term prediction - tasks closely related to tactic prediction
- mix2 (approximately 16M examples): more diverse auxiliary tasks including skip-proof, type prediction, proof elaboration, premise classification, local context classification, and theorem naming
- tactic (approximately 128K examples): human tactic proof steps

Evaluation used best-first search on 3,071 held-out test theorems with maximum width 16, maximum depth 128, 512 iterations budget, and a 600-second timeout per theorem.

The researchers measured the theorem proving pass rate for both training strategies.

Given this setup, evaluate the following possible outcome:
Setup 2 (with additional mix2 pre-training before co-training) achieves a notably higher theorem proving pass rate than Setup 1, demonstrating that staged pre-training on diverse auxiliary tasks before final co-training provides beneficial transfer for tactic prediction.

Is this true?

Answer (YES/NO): YES